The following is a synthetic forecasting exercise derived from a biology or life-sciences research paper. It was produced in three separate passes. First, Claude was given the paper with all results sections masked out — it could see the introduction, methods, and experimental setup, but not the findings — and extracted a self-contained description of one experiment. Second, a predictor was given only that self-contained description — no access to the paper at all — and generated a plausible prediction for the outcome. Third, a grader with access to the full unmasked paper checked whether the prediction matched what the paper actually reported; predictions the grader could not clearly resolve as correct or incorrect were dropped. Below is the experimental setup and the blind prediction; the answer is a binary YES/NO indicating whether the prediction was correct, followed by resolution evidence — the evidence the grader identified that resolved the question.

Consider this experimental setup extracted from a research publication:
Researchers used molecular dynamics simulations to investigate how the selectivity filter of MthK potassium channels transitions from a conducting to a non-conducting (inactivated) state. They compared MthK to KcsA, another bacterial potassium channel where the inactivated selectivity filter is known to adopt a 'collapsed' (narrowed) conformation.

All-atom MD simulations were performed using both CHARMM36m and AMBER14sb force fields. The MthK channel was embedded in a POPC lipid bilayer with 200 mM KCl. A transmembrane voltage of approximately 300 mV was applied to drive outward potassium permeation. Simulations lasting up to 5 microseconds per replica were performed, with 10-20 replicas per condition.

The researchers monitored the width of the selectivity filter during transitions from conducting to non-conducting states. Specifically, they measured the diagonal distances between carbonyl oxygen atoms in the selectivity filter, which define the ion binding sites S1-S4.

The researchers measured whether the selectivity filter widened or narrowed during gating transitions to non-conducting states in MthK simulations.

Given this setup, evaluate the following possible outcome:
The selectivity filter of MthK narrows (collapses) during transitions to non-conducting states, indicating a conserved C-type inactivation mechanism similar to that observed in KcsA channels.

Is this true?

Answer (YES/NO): NO